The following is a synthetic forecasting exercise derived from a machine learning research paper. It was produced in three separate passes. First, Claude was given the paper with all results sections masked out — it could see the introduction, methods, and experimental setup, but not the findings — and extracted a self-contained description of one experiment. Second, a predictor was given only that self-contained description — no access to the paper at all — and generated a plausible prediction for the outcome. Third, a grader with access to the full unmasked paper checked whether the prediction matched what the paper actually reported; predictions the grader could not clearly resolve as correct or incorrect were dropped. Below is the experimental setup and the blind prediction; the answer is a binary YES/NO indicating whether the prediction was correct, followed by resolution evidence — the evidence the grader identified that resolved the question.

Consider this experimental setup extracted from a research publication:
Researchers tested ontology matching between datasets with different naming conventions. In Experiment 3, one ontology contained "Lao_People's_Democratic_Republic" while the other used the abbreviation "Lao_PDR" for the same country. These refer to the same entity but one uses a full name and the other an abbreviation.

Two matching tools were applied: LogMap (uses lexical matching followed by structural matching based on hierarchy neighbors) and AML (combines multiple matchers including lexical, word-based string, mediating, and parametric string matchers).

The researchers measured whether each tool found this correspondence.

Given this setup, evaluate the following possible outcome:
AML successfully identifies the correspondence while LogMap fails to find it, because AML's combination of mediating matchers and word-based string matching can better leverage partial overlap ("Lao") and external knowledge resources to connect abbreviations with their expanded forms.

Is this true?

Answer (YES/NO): YES